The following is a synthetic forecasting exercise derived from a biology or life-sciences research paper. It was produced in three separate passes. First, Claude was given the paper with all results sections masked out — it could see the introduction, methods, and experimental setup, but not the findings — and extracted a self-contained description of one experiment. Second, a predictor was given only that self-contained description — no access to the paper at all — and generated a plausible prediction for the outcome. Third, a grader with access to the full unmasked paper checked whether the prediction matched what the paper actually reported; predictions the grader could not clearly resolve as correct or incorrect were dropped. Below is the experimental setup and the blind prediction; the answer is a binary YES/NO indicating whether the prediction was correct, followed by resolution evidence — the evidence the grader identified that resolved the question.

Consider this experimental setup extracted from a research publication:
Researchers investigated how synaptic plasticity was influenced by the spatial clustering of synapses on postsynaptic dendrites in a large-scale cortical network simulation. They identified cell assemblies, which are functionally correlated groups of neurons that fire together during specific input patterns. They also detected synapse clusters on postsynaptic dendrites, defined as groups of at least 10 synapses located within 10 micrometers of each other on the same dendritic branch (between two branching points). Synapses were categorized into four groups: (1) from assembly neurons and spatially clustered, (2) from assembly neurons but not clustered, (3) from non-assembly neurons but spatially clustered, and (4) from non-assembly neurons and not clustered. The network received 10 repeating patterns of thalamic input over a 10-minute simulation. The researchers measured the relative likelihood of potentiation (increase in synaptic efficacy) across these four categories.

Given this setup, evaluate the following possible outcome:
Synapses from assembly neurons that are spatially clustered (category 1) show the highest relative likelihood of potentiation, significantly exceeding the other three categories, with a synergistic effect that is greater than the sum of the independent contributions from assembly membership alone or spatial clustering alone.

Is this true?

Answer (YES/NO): NO